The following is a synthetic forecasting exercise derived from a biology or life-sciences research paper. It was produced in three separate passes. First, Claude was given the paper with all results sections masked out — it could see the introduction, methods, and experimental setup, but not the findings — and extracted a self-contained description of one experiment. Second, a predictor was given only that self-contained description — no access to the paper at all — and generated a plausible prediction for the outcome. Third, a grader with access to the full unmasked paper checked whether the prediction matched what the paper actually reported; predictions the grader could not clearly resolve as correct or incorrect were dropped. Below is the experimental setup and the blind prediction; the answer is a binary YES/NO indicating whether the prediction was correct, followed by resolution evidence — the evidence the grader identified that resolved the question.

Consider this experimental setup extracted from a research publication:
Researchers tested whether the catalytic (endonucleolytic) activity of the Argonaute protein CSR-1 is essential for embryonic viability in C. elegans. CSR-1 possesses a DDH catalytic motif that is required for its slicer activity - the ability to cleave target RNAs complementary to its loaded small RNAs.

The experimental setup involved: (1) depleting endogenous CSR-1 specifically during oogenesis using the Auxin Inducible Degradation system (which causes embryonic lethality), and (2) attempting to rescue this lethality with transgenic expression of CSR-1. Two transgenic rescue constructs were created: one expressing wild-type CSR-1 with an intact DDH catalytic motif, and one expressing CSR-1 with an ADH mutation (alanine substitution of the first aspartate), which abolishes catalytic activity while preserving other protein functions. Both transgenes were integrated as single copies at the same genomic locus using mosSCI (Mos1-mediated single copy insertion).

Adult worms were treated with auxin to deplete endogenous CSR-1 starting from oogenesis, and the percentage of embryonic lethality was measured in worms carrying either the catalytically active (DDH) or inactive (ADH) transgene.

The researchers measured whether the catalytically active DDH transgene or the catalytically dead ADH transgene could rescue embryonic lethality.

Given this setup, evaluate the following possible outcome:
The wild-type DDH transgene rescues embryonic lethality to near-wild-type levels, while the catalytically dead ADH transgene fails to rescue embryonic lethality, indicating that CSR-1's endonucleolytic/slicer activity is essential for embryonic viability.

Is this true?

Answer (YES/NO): YES